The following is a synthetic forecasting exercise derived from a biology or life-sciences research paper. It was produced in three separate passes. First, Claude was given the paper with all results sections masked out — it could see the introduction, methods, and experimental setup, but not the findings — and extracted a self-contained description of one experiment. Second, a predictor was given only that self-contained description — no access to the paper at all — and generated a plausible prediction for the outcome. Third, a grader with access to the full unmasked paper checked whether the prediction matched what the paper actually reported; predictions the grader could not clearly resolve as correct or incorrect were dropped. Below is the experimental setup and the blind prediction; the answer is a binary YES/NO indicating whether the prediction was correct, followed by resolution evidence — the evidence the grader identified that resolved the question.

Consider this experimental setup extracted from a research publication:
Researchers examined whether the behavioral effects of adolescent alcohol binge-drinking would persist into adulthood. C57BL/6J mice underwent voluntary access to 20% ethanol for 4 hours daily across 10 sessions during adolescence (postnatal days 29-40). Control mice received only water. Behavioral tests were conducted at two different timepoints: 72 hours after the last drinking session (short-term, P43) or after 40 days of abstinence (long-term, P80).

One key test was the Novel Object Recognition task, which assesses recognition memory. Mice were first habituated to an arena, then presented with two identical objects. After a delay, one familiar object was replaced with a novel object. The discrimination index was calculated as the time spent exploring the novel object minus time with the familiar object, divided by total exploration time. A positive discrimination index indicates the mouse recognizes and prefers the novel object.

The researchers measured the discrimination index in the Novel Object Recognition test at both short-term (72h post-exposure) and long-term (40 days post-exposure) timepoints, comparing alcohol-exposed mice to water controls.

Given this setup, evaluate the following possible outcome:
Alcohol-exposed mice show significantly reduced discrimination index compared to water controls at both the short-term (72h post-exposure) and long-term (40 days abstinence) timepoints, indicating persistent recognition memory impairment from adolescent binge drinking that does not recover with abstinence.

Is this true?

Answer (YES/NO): NO